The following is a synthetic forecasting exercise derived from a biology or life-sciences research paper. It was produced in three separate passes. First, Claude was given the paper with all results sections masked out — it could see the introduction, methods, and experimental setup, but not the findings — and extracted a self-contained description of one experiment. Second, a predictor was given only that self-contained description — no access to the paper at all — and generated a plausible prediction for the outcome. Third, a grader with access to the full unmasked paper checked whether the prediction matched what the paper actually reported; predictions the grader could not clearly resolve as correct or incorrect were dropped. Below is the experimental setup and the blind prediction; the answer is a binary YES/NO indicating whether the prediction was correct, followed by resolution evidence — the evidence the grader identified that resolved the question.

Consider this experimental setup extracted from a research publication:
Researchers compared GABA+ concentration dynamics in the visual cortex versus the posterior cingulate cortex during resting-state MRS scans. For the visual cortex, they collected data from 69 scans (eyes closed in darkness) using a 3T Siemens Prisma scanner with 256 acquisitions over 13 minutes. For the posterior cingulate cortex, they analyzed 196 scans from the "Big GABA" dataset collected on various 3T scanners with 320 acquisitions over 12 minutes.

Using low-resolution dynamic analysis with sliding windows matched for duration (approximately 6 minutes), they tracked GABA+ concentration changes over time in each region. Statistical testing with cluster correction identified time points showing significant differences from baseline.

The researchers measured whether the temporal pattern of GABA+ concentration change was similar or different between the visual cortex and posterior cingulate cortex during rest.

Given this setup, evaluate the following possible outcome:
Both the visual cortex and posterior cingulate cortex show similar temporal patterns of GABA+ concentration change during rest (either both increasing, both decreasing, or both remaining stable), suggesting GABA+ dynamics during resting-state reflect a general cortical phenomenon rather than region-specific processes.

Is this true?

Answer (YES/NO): NO